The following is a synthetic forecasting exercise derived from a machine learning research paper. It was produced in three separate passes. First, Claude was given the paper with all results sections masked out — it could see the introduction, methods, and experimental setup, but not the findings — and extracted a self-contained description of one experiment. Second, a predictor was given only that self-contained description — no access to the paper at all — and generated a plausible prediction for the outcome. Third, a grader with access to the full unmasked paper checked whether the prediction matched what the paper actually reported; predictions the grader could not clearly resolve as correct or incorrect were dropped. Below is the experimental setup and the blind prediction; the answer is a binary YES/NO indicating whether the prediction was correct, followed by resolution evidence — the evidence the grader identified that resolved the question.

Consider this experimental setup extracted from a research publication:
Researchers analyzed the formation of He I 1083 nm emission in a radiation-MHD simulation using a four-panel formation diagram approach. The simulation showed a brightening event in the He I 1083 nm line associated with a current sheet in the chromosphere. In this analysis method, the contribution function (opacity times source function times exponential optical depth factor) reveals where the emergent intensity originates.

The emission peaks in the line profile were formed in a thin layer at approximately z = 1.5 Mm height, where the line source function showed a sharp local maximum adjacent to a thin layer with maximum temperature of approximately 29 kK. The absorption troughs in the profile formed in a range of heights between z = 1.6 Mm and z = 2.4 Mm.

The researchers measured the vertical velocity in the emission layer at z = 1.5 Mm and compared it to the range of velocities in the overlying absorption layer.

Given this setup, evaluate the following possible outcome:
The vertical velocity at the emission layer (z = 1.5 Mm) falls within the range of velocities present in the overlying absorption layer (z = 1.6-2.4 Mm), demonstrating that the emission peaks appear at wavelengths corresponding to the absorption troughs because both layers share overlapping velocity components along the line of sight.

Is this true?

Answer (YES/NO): NO